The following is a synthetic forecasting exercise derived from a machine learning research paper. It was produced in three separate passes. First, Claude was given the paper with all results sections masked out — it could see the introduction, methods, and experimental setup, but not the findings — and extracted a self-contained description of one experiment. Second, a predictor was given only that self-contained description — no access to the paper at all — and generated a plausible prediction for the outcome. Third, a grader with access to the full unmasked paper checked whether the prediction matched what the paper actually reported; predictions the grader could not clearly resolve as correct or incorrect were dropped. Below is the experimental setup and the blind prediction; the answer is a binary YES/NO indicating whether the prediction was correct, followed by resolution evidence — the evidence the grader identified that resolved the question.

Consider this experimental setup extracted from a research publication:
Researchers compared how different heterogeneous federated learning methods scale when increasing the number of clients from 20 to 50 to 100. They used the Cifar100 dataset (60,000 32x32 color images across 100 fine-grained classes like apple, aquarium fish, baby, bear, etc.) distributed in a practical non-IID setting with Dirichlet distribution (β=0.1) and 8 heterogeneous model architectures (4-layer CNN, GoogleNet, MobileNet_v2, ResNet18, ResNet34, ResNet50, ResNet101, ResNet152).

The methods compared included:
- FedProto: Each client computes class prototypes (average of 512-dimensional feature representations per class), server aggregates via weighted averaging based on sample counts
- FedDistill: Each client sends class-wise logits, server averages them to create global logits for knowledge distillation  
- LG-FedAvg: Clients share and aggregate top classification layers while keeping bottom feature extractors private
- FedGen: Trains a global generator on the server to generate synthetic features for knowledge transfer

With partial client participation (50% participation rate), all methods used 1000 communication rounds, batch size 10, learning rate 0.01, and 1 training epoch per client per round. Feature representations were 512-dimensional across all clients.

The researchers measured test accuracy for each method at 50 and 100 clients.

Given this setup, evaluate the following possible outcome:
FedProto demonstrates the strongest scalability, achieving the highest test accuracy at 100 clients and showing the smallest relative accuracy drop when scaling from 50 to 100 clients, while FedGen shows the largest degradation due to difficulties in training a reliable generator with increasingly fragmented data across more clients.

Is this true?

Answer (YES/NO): NO